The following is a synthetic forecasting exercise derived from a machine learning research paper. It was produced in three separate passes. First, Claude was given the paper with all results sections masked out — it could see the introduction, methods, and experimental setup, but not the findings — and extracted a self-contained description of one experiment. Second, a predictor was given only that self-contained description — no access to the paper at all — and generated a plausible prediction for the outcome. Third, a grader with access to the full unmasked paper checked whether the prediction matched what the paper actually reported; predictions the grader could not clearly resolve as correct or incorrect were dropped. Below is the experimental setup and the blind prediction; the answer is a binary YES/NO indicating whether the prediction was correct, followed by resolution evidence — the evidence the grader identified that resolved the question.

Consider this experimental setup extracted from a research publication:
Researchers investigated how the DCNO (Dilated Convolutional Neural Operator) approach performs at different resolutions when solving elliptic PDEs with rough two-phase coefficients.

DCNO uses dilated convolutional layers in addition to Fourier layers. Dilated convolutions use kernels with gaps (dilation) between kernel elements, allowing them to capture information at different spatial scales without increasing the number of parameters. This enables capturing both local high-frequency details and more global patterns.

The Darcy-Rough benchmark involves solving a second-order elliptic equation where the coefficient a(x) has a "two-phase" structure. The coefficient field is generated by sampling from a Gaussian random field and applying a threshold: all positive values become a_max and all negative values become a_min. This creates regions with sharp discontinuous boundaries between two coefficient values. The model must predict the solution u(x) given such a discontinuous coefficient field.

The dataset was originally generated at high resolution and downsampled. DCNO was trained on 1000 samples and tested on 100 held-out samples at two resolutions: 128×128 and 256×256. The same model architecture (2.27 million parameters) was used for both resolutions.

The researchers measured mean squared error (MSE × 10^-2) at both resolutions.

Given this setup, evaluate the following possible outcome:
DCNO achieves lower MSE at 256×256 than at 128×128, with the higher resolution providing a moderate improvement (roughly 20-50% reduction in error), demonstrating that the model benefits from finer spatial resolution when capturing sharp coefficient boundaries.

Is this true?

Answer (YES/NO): YES